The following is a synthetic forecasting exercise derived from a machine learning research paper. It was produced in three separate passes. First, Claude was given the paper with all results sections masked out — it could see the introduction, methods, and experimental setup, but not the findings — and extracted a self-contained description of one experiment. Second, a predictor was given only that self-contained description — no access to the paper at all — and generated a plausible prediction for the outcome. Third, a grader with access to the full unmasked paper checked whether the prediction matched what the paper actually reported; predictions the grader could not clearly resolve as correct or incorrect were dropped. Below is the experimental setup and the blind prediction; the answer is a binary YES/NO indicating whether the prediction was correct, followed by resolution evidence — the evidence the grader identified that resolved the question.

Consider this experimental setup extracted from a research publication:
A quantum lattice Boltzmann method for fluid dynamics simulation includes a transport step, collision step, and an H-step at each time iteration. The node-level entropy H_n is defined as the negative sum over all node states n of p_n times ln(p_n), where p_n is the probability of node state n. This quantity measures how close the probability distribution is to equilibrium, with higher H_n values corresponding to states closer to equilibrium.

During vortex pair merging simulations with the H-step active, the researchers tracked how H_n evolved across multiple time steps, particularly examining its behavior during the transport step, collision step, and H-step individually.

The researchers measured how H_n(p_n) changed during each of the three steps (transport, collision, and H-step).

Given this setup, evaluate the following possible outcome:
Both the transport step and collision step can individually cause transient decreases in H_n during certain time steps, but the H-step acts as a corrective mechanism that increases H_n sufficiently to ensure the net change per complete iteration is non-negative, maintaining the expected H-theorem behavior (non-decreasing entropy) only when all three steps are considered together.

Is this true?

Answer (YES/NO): NO